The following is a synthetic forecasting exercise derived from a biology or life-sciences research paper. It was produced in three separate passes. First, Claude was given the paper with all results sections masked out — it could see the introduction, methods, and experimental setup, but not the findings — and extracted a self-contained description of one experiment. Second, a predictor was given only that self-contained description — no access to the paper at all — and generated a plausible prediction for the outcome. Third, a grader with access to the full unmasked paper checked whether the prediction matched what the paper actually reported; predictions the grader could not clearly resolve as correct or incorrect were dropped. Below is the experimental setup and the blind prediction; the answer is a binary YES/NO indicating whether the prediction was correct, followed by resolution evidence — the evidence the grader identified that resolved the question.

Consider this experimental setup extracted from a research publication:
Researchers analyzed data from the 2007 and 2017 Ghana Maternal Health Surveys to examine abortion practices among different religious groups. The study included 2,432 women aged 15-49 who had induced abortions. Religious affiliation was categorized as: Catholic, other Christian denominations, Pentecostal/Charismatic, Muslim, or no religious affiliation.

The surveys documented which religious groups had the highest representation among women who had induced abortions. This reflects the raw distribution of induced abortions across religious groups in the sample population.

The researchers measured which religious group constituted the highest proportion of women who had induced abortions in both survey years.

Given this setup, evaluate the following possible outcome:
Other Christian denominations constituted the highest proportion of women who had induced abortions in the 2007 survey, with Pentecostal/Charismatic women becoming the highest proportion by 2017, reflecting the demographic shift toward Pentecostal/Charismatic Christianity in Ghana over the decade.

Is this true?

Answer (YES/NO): NO